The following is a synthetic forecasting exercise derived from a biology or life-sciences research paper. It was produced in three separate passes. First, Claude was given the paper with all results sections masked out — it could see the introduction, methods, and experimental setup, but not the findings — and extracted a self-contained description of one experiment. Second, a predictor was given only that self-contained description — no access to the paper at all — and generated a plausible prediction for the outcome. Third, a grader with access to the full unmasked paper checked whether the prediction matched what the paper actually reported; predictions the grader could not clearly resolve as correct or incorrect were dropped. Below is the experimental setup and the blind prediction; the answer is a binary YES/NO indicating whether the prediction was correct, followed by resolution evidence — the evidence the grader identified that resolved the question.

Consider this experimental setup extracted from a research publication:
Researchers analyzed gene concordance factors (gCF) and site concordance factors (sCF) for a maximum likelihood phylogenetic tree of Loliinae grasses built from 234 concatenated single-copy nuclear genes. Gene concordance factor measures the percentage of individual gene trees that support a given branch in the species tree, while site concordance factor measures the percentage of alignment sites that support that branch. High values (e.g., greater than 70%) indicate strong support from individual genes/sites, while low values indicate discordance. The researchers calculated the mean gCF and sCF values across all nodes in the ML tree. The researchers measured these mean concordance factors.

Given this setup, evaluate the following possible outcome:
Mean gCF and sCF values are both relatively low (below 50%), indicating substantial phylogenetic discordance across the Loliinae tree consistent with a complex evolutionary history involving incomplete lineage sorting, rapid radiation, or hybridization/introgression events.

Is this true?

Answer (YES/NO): YES